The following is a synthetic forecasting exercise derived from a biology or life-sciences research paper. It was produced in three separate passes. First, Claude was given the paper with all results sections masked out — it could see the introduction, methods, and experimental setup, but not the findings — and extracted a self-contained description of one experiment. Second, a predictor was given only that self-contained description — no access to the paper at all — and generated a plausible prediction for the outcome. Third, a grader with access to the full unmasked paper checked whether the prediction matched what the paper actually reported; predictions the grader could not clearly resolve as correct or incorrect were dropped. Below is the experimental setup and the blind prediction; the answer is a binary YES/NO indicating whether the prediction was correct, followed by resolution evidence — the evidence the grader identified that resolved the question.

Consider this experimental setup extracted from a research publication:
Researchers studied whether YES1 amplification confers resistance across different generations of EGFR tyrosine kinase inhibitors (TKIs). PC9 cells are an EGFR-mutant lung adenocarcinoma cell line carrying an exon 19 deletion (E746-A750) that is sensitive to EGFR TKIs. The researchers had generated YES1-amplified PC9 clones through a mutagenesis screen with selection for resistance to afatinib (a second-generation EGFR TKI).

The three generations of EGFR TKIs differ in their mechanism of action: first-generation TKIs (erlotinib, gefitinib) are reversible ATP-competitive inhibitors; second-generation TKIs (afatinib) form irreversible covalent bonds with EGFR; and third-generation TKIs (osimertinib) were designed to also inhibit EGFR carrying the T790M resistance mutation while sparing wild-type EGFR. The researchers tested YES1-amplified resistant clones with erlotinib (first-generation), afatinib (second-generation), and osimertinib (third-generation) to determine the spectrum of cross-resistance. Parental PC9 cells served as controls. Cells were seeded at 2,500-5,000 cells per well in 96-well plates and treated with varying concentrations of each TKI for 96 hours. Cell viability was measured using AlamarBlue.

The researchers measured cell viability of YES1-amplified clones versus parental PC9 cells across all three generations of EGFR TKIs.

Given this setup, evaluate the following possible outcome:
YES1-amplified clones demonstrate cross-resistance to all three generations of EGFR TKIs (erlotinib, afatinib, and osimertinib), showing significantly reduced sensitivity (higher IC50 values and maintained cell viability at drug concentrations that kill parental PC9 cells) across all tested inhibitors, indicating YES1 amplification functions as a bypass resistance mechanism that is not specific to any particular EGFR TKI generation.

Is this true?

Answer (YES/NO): YES